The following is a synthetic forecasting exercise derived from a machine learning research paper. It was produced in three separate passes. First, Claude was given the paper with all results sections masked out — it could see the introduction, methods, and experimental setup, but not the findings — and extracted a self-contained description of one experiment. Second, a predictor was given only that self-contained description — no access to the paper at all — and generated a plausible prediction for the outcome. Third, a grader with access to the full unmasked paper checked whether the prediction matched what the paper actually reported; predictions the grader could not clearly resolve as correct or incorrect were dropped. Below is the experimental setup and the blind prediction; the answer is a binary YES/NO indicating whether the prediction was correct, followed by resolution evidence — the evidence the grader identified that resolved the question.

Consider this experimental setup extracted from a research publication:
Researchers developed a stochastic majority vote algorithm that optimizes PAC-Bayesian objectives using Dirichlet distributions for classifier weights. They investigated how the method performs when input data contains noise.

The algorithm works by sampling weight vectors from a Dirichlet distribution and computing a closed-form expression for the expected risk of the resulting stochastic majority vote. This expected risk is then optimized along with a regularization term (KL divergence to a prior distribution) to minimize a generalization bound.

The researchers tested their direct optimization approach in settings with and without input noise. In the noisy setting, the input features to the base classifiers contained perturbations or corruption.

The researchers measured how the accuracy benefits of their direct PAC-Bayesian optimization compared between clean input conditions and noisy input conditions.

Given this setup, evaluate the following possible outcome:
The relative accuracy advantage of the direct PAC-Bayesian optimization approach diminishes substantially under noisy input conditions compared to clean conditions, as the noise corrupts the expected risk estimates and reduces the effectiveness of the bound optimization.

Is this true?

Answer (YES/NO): NO